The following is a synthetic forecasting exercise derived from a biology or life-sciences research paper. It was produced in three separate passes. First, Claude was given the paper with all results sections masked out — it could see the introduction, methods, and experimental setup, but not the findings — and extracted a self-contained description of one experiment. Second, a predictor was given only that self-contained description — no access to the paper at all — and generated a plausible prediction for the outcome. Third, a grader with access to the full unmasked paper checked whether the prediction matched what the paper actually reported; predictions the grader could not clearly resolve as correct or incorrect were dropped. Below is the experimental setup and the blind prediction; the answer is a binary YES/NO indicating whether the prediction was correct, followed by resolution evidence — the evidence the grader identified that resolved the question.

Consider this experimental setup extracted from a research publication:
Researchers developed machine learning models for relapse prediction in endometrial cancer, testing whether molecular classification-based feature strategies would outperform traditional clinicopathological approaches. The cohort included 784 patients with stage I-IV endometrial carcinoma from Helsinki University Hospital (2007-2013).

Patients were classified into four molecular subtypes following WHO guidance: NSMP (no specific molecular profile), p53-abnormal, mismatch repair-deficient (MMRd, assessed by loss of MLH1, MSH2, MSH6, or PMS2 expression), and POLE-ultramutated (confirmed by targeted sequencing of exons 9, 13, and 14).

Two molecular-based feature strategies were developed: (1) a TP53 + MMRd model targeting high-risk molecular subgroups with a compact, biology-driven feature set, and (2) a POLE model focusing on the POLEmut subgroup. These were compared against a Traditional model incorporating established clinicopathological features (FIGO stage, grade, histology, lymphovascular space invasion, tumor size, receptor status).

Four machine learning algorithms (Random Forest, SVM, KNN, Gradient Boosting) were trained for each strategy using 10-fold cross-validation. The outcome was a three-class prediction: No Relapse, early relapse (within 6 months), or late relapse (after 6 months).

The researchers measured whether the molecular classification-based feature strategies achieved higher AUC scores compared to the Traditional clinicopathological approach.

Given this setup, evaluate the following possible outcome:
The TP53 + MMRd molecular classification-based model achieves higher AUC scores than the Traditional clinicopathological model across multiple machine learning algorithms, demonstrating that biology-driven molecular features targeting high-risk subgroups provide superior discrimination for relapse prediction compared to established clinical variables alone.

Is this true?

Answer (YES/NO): NO